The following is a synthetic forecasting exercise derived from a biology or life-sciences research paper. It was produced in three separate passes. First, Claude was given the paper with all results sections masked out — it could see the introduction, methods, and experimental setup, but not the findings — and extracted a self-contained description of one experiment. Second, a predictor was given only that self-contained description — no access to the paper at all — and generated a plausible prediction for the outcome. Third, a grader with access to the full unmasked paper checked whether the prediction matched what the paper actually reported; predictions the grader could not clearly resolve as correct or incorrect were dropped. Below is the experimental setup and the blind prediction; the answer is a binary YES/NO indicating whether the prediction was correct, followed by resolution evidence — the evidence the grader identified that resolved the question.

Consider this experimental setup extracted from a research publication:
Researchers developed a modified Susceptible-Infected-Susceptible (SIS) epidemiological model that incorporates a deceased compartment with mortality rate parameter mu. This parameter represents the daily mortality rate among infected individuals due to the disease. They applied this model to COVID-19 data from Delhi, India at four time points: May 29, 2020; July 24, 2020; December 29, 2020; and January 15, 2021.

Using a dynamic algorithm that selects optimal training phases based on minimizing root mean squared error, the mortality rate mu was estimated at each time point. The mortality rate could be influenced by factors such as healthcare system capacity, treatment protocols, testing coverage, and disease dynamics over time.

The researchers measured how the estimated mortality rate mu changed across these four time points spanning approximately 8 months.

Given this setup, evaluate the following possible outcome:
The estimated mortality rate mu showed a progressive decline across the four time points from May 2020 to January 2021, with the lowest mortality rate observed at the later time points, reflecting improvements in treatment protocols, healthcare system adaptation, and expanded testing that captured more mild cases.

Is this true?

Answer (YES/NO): NO